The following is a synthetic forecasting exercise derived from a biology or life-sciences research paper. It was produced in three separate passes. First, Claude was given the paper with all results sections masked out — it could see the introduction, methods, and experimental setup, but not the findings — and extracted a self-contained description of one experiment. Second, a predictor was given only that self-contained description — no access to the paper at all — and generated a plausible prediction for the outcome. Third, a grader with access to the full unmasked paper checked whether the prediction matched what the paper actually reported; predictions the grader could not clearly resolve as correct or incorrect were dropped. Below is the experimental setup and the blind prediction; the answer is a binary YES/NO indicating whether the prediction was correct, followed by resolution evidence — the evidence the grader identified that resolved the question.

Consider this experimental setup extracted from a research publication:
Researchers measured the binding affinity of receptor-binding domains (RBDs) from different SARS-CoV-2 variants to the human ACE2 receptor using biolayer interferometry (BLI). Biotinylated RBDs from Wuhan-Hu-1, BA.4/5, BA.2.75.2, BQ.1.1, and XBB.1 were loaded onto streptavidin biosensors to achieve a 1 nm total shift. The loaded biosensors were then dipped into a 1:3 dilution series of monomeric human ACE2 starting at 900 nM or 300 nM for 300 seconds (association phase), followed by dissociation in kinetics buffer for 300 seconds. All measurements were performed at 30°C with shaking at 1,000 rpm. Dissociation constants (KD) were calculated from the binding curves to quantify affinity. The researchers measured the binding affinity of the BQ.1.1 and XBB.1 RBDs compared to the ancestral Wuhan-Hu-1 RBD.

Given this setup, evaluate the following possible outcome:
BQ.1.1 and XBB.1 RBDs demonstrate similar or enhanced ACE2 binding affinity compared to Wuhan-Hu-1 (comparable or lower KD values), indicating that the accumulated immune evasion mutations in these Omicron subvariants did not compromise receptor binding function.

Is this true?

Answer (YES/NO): YES